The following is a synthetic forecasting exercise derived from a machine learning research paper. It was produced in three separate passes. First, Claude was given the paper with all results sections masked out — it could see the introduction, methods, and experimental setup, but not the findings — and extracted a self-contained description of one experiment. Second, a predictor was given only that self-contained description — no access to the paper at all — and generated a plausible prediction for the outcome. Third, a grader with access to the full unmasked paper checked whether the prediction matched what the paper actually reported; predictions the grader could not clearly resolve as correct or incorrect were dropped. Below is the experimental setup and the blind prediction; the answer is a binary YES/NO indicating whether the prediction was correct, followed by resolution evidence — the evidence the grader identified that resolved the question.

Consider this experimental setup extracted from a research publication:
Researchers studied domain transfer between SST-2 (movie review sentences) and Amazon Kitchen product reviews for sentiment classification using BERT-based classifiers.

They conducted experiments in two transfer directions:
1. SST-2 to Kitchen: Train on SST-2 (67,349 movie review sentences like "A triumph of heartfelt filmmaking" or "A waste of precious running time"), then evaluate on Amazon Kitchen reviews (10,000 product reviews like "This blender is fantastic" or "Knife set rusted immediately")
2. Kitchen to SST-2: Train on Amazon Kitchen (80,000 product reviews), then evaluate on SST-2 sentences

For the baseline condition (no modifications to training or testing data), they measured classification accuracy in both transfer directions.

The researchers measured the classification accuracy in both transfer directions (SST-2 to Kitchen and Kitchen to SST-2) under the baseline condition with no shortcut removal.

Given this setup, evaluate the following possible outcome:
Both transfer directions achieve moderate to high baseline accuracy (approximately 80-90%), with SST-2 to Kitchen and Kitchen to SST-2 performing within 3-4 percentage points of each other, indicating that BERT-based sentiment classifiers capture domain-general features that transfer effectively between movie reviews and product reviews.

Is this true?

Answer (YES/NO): NO